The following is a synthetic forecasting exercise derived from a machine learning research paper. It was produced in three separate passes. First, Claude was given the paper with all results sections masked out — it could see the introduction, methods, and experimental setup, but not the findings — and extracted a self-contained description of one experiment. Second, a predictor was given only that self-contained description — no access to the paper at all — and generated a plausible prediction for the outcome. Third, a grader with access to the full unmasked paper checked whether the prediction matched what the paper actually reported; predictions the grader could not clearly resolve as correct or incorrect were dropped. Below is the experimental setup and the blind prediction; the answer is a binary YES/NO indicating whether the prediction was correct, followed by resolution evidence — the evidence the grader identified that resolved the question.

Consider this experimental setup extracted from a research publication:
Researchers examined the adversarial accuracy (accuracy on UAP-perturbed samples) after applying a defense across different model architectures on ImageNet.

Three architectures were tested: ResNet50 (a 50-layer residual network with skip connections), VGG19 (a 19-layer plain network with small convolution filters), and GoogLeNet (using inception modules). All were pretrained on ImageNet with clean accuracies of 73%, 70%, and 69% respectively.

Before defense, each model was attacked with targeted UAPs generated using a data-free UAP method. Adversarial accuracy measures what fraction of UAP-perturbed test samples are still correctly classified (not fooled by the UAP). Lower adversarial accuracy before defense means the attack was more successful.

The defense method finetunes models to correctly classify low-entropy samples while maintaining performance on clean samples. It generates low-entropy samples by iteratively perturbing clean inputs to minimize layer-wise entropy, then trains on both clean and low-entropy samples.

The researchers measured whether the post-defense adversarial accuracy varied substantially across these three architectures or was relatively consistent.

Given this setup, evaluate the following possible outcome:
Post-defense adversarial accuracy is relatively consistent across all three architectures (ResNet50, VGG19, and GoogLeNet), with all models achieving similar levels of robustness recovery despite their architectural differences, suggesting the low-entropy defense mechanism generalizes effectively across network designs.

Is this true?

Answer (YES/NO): NO